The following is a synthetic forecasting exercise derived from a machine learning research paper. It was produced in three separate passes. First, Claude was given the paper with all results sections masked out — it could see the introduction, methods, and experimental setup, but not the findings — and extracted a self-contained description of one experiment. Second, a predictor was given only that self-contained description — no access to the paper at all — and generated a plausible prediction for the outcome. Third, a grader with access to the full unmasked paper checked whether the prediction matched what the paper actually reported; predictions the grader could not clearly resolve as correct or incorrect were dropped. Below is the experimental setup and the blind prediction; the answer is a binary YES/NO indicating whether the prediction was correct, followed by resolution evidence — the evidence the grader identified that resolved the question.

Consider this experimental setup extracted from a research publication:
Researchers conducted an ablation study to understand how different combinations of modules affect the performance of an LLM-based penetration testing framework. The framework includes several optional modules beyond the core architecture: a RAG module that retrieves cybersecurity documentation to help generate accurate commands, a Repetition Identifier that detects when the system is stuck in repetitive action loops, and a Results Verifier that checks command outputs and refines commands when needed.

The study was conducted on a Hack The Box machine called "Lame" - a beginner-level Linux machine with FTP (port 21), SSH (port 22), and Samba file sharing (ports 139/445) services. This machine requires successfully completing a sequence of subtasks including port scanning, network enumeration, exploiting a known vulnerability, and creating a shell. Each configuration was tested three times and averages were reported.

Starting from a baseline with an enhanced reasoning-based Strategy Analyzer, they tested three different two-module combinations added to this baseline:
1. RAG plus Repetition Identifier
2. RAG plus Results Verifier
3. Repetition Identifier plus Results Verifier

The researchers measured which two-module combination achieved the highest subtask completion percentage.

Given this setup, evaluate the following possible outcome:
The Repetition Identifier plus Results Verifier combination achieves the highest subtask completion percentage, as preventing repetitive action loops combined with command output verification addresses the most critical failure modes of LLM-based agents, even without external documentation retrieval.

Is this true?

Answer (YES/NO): NO